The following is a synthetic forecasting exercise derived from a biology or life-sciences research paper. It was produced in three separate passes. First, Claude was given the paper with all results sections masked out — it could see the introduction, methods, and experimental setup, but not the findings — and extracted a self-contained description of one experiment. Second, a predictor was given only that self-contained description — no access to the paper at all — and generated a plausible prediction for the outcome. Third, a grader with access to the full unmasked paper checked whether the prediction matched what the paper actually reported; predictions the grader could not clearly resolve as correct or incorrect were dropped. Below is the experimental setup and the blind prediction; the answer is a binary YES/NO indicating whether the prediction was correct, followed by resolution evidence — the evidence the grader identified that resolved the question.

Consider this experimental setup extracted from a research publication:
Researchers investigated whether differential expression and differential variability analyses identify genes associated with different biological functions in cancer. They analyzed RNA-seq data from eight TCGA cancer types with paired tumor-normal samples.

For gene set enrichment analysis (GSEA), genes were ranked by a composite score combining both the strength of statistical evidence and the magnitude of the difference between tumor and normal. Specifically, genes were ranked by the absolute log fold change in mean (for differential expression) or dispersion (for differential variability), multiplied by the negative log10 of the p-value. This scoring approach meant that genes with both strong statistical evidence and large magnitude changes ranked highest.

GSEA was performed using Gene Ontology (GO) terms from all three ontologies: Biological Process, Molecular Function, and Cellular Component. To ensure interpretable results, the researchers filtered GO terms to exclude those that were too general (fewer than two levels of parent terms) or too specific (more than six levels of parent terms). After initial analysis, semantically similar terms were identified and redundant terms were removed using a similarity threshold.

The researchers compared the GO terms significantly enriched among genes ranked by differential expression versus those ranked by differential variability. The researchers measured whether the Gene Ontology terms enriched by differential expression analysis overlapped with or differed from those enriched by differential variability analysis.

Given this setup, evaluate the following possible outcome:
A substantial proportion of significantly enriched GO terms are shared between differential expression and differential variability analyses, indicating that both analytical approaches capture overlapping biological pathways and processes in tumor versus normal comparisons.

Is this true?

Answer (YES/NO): NO